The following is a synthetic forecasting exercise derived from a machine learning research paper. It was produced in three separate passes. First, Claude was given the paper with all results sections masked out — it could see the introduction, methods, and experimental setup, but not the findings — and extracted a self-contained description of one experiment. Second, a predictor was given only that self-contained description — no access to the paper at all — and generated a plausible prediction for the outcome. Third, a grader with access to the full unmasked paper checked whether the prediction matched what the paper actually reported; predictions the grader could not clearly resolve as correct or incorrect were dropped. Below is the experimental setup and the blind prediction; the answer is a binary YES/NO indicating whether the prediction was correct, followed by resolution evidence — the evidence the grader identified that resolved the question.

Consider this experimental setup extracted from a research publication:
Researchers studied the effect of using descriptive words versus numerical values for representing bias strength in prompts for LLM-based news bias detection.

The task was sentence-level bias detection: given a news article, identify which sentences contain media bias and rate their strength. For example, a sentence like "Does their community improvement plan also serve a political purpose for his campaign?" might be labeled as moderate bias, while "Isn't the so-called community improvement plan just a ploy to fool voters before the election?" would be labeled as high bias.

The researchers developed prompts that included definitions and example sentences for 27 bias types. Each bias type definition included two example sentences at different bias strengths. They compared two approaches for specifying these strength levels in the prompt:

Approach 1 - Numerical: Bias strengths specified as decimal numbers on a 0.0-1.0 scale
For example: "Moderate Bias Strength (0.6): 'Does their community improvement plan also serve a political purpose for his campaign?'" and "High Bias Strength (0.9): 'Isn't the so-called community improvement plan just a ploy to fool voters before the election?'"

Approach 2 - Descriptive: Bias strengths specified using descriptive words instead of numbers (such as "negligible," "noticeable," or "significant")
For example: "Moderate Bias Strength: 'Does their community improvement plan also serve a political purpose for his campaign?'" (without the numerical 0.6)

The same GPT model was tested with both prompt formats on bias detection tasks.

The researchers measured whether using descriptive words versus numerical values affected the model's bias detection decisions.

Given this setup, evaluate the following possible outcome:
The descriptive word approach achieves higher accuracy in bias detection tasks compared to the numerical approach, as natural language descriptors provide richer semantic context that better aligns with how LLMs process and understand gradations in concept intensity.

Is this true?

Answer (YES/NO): NO